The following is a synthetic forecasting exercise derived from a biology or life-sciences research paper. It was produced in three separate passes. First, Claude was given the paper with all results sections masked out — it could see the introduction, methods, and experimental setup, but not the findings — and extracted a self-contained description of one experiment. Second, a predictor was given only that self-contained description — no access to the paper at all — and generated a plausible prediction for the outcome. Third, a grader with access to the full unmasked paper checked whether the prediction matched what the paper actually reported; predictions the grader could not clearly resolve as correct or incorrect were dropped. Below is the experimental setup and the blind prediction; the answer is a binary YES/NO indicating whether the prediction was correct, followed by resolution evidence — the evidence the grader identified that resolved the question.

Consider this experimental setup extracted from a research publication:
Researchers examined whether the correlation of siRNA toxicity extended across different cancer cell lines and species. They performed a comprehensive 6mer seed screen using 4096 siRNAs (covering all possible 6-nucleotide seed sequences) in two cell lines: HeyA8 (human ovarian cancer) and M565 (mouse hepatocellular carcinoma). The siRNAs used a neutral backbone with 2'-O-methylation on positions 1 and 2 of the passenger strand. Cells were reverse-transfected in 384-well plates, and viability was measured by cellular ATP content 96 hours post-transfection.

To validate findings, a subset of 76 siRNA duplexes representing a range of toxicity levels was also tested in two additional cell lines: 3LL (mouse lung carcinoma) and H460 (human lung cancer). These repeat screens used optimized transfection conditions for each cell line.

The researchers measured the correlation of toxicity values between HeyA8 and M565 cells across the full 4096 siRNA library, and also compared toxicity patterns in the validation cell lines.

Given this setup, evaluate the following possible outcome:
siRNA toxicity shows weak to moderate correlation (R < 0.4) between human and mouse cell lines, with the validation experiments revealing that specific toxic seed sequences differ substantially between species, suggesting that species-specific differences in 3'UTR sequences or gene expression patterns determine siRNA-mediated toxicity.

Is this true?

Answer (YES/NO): NO